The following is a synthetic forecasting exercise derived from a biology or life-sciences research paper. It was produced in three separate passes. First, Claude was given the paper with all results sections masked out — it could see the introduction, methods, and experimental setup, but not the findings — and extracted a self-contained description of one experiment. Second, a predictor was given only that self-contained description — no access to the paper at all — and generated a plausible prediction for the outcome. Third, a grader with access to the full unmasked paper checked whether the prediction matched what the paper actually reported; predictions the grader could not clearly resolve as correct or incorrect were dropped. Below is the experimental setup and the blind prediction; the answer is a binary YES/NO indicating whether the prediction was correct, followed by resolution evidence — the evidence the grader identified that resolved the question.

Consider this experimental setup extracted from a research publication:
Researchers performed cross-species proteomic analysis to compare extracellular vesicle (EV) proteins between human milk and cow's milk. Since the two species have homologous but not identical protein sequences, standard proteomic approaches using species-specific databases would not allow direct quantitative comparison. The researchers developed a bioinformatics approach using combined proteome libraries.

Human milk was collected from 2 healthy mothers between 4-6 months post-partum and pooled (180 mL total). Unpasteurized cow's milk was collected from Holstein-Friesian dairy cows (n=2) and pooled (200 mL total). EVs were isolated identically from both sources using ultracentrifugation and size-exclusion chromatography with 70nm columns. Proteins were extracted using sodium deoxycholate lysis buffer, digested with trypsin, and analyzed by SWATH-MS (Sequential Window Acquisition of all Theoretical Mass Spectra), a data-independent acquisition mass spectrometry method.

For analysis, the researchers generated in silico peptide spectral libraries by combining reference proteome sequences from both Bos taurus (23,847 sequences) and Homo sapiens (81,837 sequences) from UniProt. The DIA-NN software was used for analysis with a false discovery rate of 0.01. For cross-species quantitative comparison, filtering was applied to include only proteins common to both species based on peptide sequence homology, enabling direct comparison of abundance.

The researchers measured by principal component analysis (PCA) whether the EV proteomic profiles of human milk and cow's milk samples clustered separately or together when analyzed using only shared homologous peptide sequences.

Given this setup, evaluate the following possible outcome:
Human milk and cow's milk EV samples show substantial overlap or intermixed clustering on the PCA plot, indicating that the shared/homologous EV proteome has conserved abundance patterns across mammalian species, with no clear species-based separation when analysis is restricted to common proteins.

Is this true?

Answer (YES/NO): NO